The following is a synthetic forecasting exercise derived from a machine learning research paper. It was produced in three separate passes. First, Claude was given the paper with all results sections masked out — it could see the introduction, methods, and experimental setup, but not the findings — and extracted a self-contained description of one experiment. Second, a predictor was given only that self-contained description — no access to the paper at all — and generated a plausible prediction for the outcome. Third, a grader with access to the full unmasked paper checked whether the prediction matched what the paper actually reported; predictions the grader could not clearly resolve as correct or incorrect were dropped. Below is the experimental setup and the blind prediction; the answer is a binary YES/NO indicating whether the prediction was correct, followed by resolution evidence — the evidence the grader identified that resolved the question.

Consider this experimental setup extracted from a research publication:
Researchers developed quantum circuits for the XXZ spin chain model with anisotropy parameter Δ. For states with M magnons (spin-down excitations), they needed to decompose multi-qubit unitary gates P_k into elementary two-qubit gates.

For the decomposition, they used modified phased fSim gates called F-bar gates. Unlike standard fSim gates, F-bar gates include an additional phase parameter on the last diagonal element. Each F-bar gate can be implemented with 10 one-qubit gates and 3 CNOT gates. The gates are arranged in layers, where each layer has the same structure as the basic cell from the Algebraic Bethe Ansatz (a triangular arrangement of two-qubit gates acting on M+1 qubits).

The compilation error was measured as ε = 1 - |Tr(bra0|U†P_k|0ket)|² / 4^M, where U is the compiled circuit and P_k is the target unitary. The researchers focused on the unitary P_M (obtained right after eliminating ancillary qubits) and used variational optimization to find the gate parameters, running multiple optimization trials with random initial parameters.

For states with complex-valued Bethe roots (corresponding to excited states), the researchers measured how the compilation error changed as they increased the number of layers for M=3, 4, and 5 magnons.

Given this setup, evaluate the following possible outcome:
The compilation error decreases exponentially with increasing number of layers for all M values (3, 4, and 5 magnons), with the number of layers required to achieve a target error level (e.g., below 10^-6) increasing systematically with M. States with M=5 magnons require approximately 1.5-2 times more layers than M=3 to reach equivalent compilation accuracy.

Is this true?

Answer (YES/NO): NO